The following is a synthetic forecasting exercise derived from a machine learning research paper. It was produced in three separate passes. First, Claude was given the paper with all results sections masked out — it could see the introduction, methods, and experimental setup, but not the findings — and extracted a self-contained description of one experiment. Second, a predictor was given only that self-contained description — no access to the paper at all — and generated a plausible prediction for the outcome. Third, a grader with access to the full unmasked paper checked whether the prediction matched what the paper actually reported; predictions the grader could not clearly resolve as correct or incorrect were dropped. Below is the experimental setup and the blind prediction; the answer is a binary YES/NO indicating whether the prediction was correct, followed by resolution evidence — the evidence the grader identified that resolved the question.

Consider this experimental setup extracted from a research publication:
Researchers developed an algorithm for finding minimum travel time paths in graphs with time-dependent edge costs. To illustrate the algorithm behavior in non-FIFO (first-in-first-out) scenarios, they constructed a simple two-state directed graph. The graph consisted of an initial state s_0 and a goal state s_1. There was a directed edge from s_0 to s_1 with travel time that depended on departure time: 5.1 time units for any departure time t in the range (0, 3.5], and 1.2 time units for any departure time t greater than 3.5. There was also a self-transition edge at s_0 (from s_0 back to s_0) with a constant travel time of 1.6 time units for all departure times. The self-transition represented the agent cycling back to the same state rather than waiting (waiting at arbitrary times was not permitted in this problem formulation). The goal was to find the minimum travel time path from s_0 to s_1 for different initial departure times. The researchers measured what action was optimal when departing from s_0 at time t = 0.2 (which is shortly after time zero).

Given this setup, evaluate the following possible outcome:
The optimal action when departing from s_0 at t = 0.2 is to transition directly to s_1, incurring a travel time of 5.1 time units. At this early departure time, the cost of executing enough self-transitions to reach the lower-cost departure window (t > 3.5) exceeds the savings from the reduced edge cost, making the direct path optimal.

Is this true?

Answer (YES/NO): YES